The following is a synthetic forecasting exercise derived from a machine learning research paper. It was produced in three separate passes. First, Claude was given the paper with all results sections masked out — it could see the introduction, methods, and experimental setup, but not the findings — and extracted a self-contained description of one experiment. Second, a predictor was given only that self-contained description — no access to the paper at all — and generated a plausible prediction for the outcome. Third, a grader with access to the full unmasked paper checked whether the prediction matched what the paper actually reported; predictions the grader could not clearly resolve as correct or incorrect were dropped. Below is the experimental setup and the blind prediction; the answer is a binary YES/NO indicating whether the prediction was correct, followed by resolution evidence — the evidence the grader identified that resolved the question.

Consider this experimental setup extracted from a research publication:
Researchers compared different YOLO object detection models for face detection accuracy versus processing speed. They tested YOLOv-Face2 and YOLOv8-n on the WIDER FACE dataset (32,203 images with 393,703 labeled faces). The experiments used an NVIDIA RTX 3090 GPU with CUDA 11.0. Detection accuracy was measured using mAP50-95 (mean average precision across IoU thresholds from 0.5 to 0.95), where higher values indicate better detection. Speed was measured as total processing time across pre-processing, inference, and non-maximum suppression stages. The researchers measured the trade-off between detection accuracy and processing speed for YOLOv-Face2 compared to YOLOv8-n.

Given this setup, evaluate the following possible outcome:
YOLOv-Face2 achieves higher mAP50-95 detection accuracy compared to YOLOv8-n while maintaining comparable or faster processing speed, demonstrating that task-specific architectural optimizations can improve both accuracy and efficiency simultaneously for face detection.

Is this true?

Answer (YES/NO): NO